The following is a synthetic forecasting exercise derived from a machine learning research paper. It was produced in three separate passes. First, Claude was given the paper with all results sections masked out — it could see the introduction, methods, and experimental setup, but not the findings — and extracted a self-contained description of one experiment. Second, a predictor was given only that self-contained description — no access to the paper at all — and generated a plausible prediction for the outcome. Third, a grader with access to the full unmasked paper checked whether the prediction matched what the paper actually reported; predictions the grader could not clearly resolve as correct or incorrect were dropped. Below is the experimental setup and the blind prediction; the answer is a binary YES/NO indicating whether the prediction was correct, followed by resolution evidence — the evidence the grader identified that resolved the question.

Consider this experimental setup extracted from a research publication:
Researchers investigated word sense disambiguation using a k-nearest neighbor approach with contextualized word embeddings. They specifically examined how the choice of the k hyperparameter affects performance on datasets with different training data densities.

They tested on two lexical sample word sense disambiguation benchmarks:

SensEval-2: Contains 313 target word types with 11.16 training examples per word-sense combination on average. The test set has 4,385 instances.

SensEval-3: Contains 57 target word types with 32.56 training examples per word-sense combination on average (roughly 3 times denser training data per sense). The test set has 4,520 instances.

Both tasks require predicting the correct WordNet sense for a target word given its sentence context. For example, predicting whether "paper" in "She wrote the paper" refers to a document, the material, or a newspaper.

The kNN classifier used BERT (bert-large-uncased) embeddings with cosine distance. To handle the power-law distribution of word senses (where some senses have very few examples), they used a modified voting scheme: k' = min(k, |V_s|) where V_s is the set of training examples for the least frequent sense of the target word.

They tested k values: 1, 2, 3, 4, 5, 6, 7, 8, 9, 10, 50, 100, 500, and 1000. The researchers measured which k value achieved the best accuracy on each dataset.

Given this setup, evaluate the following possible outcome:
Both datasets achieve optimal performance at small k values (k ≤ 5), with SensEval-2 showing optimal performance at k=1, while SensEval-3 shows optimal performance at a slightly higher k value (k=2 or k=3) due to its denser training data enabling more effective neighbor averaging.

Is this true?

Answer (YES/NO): NO